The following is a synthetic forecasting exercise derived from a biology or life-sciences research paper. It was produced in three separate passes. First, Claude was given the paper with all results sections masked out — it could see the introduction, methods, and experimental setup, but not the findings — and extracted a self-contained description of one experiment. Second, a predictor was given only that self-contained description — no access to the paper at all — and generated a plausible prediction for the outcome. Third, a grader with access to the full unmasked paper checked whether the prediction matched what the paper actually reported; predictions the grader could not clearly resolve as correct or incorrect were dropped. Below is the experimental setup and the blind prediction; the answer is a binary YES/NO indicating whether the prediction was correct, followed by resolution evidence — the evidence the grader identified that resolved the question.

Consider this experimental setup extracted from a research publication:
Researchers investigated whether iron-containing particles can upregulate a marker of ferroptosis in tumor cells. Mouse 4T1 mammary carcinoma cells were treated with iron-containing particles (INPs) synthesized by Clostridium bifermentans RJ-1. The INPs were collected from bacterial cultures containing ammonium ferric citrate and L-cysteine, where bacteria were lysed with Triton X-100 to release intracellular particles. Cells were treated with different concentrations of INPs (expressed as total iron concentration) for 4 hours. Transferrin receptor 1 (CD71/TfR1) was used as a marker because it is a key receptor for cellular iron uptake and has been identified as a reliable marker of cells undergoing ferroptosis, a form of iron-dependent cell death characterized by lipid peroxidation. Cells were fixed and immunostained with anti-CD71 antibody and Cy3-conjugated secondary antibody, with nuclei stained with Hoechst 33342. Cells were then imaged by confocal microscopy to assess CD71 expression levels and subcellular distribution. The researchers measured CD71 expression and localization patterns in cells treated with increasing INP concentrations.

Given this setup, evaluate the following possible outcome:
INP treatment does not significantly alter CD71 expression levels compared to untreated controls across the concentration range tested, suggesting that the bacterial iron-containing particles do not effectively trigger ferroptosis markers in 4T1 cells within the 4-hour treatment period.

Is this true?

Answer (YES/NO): NO